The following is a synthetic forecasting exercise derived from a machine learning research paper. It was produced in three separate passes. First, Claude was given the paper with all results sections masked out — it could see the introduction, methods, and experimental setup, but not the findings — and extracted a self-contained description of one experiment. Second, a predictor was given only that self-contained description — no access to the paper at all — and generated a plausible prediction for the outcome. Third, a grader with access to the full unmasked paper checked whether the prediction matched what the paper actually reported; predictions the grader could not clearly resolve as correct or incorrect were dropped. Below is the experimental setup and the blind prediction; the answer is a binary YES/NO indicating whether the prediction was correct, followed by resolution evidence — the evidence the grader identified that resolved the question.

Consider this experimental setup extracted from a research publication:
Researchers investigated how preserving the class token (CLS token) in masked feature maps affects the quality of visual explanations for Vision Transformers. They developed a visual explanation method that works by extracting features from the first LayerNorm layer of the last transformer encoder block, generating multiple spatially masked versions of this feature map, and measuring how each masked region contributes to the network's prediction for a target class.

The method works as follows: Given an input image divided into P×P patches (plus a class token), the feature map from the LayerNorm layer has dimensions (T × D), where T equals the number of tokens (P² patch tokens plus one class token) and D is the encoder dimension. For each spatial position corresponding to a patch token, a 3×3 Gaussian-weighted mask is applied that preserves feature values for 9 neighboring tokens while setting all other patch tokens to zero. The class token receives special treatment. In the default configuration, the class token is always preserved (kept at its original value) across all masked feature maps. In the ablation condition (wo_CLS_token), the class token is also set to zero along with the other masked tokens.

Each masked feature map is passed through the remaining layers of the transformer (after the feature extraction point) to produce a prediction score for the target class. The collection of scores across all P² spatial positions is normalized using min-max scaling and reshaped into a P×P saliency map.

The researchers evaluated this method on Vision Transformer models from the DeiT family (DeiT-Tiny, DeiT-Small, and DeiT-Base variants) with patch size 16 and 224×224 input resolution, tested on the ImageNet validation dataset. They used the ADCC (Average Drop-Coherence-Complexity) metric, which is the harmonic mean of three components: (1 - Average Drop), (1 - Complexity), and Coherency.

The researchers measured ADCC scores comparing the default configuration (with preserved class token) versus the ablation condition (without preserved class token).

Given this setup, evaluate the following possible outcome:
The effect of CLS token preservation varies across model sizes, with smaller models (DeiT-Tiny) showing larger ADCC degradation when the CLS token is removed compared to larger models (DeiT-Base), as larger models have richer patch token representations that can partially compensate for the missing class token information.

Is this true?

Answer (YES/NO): NO